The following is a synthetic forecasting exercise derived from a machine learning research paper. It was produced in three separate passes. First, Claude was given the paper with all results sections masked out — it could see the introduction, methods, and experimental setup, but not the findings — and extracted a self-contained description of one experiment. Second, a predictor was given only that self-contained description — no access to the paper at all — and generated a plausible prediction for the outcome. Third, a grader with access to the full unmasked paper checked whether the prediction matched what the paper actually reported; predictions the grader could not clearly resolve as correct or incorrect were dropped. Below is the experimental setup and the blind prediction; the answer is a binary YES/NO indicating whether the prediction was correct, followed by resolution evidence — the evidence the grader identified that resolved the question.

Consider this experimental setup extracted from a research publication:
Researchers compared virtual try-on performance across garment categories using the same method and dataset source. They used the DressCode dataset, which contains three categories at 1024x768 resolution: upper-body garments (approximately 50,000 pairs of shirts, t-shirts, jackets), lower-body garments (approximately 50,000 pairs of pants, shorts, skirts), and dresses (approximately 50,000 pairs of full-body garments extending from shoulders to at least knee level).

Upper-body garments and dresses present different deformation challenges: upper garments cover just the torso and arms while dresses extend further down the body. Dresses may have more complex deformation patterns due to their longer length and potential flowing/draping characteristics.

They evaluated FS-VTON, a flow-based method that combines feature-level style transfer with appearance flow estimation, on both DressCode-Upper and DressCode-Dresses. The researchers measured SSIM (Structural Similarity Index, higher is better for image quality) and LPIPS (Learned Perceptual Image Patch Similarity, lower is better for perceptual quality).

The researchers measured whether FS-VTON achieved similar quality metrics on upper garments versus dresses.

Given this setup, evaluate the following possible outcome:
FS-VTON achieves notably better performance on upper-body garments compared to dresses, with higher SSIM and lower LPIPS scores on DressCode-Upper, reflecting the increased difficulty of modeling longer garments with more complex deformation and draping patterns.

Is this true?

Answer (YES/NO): YES